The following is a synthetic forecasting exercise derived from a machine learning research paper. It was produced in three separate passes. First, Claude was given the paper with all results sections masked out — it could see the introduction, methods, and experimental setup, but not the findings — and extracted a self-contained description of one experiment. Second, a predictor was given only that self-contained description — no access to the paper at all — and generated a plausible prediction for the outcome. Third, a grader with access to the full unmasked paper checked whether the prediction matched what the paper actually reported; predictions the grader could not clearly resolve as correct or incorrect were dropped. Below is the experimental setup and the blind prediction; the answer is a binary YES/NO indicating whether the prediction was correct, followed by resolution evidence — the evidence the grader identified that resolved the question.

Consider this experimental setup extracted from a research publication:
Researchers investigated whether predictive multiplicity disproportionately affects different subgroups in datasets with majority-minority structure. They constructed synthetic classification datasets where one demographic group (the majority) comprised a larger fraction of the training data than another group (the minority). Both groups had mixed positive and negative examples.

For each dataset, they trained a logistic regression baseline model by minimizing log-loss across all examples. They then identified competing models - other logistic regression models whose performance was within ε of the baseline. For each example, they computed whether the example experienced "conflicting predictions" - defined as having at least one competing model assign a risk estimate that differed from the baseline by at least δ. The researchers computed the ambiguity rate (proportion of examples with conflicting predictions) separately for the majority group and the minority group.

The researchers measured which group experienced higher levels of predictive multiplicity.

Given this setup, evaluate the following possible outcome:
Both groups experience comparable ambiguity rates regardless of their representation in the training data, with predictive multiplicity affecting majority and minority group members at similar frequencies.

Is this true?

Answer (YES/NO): NO